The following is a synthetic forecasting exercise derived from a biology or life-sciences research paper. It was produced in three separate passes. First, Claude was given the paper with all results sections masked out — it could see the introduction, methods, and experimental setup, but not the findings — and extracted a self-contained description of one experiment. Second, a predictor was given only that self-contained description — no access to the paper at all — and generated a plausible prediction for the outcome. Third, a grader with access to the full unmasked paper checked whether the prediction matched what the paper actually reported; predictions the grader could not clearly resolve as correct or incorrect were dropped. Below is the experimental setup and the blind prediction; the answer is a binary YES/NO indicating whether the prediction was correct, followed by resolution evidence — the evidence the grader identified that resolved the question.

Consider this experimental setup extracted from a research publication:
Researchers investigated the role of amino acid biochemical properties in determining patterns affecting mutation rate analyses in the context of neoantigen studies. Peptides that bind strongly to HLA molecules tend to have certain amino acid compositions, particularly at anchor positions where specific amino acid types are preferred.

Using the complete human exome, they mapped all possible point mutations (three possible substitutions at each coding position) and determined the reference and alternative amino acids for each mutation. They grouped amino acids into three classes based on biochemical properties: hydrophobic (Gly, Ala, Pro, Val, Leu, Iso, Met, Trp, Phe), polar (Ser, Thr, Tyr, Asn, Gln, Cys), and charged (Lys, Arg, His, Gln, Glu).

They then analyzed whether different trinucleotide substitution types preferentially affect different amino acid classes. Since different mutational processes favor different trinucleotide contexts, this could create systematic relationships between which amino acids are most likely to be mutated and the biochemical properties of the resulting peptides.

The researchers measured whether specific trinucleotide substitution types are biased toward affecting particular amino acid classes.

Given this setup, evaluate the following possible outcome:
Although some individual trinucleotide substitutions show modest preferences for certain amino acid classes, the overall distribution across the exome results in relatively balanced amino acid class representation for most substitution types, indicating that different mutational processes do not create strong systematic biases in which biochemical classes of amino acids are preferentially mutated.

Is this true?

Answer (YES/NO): NO